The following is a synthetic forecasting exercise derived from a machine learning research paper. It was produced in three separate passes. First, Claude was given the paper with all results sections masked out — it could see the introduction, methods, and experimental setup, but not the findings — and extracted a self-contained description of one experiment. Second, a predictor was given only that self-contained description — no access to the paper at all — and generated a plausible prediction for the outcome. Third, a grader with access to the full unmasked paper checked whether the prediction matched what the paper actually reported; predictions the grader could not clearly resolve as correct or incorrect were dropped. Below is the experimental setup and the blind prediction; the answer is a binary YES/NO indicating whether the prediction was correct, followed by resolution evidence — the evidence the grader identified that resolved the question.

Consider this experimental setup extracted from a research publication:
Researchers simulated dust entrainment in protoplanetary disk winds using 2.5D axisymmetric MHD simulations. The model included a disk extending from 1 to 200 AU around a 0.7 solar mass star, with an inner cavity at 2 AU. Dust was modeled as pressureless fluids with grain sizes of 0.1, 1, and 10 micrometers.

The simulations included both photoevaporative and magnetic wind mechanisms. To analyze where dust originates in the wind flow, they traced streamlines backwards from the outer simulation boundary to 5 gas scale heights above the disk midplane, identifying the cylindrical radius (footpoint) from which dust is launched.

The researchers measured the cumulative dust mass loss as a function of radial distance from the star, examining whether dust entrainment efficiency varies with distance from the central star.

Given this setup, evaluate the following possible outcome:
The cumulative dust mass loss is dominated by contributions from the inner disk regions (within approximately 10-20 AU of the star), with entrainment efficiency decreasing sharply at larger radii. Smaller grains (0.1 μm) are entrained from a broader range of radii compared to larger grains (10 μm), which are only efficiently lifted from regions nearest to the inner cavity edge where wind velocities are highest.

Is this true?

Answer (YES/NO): NO